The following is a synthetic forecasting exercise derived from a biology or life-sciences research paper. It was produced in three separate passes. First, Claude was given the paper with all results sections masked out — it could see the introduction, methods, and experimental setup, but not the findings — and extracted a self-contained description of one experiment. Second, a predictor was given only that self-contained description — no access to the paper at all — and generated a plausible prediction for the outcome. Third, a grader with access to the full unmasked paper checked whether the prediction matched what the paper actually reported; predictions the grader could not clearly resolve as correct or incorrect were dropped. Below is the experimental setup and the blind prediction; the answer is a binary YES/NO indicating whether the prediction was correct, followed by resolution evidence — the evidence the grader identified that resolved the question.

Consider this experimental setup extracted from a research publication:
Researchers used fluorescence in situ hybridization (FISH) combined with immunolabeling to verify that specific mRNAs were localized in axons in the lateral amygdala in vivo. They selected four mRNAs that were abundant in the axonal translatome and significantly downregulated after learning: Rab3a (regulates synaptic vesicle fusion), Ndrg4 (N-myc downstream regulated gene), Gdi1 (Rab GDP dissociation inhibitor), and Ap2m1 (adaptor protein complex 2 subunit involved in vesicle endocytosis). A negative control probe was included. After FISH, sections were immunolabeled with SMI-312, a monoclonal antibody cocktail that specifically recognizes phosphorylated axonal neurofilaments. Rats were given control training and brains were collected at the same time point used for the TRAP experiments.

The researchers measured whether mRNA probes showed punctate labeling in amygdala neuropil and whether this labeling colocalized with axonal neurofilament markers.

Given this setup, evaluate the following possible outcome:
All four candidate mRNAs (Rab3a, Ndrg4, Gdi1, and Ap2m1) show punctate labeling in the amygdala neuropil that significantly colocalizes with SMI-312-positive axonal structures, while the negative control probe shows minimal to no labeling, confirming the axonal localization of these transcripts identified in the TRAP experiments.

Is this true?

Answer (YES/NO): NO